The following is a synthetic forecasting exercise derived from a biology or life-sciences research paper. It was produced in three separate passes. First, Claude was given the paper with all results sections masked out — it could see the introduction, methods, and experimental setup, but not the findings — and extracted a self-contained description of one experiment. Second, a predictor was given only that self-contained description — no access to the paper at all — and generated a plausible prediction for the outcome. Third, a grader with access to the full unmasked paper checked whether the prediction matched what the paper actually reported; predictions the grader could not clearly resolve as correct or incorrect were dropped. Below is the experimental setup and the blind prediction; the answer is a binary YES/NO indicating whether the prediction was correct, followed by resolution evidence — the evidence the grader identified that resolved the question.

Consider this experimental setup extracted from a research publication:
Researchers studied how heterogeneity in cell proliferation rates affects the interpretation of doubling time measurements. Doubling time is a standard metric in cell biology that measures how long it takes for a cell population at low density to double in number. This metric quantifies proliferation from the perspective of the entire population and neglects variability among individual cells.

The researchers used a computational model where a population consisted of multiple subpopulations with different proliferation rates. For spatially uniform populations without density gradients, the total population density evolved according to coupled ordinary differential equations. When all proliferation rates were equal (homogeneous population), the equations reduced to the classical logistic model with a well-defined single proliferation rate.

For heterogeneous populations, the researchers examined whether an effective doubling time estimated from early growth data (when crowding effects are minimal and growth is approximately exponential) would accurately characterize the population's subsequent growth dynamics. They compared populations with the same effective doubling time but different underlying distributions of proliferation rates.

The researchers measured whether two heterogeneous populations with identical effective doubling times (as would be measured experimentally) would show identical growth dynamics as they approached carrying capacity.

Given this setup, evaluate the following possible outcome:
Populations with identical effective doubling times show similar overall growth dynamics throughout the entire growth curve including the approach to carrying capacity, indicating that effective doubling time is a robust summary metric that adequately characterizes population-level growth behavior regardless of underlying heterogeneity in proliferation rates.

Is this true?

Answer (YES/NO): NO